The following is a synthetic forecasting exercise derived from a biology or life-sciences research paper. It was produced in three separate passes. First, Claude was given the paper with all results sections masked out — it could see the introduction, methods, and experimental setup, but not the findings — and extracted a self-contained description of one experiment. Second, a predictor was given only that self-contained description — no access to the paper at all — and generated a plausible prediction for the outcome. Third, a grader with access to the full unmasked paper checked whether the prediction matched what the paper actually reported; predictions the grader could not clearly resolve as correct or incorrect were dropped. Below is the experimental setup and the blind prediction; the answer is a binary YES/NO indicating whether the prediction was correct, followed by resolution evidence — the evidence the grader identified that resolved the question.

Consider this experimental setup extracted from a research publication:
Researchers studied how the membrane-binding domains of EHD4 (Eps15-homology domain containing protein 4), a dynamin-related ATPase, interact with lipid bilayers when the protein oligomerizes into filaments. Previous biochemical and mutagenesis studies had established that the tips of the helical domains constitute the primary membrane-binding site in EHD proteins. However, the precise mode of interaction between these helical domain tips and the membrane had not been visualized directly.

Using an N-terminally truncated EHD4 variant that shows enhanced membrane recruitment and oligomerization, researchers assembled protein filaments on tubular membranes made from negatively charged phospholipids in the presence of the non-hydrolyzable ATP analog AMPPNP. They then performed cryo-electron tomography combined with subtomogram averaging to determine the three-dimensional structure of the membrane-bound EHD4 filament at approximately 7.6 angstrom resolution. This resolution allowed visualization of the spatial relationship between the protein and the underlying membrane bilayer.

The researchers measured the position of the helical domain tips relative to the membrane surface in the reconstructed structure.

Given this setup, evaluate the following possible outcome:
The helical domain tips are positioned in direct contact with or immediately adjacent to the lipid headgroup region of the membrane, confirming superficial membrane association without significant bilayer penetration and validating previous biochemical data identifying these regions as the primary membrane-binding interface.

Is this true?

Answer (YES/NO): NO